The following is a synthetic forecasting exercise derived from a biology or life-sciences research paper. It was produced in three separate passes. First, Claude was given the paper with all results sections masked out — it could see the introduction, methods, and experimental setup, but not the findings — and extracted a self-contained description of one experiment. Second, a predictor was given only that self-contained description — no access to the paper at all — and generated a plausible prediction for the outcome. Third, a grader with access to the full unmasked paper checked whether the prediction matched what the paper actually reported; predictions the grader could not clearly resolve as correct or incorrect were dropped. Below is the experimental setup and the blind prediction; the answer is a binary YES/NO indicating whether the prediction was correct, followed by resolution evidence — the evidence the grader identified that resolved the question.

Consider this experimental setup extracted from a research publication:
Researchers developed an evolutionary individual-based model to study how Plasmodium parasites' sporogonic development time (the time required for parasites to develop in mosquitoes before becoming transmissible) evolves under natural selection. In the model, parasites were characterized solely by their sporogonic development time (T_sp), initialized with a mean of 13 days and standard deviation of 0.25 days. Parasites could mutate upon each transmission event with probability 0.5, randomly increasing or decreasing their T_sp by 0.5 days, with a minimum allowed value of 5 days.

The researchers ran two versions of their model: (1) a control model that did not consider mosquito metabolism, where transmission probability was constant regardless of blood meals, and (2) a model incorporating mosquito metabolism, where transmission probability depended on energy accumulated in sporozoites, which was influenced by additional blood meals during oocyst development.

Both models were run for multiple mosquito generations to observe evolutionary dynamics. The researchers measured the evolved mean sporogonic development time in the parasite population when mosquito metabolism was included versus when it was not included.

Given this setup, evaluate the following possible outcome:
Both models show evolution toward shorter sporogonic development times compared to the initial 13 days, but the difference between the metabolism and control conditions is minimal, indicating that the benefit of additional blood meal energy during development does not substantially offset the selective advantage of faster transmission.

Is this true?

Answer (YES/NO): NO